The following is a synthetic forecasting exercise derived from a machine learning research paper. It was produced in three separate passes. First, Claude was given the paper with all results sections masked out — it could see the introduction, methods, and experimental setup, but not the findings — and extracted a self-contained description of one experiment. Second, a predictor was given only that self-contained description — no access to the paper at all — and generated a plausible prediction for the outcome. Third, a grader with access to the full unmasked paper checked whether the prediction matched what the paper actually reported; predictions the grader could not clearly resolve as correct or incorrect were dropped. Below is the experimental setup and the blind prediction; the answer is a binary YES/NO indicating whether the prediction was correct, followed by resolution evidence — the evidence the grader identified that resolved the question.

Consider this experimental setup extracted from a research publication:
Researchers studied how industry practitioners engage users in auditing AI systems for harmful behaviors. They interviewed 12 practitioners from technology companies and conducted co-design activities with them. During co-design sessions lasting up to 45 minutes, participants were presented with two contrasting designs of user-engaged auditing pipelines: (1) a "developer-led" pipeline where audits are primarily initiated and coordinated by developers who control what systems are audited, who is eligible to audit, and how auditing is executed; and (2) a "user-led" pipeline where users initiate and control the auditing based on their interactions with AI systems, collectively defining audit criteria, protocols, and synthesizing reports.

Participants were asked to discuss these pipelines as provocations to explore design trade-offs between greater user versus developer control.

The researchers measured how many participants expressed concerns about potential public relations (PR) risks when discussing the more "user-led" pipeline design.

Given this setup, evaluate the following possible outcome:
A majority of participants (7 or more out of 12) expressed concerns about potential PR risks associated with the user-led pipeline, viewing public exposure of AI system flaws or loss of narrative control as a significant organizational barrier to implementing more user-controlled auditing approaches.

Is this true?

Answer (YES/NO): NO